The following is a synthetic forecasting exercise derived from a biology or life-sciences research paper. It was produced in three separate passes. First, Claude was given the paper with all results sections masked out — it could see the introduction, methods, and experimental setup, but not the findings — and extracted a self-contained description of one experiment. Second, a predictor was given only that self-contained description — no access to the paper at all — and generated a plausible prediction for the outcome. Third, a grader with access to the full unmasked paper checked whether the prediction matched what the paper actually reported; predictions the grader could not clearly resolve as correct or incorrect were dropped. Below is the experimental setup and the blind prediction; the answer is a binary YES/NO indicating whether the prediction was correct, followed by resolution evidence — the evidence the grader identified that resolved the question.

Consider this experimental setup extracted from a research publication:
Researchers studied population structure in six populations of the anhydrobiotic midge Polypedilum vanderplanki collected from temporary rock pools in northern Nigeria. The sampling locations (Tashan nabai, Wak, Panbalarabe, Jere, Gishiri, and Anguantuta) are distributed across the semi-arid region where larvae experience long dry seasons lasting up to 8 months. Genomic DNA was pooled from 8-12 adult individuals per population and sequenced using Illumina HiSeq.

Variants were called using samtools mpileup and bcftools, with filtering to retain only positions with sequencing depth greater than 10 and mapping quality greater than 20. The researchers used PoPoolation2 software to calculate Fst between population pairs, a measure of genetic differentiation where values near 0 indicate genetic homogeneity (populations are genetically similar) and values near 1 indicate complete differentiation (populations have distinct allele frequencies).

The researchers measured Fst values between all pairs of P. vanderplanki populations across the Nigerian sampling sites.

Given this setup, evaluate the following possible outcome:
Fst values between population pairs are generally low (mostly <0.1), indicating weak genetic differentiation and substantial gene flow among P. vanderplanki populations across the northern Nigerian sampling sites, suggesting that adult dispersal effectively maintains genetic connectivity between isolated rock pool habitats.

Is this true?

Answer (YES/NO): NO